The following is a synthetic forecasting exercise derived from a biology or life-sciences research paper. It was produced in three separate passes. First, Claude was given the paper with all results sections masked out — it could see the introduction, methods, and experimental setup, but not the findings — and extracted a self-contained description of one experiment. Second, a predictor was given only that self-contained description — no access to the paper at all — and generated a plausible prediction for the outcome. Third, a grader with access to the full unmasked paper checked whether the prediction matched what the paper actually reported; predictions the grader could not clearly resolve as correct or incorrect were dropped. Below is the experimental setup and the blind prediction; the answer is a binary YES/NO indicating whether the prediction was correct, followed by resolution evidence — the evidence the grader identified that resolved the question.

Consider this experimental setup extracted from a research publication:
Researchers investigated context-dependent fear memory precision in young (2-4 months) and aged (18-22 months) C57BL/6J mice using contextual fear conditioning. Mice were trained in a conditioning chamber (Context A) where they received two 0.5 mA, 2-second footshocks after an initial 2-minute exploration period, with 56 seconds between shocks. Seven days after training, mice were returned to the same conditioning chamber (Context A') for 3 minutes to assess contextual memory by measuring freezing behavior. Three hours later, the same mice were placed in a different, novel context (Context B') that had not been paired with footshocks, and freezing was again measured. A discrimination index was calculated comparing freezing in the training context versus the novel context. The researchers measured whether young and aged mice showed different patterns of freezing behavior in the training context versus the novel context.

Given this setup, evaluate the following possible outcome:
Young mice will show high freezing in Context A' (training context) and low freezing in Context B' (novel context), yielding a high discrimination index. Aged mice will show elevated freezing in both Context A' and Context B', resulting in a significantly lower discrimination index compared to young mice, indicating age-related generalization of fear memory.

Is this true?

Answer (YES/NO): YES